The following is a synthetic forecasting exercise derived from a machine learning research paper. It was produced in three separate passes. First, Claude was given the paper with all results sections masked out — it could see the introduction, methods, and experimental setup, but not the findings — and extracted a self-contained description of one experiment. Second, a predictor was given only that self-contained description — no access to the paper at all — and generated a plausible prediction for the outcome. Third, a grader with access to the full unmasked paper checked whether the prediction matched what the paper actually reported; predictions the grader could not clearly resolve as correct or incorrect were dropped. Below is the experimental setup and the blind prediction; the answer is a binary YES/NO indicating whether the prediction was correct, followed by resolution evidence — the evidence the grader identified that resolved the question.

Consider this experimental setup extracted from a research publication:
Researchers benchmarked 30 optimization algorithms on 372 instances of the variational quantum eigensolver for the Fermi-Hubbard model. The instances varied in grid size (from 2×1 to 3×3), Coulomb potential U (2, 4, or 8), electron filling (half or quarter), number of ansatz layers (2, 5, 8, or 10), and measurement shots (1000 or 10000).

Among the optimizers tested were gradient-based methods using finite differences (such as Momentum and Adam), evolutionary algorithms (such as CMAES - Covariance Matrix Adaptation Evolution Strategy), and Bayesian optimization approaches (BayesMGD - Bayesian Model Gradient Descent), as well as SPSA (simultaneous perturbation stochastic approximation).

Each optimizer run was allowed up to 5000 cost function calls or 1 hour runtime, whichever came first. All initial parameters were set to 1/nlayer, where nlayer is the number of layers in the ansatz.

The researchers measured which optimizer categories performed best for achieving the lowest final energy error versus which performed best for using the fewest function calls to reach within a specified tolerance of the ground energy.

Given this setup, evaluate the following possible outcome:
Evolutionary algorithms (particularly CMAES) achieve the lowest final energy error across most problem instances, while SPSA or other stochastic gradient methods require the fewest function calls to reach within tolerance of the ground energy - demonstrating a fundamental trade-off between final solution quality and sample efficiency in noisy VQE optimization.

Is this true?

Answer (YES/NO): NO